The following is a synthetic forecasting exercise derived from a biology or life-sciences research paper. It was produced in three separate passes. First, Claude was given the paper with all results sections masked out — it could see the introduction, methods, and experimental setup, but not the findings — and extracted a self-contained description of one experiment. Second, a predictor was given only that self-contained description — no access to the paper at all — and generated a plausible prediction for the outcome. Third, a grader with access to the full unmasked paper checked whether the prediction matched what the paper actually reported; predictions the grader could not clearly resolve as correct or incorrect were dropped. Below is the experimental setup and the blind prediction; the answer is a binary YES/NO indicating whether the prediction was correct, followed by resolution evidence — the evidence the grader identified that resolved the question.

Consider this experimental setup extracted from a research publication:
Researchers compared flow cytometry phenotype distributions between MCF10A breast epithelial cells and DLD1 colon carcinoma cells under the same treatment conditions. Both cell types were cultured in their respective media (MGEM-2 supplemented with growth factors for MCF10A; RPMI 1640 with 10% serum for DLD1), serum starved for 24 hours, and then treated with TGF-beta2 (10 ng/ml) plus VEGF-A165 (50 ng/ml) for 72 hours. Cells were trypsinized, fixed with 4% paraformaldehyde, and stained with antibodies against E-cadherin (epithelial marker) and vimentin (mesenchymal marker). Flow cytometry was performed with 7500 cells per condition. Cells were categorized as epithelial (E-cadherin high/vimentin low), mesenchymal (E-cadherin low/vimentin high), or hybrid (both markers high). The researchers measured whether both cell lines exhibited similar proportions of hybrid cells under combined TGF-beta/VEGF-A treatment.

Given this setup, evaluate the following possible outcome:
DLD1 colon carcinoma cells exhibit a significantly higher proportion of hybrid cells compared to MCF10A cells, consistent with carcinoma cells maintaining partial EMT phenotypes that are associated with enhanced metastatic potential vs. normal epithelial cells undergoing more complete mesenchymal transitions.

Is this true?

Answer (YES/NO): NO